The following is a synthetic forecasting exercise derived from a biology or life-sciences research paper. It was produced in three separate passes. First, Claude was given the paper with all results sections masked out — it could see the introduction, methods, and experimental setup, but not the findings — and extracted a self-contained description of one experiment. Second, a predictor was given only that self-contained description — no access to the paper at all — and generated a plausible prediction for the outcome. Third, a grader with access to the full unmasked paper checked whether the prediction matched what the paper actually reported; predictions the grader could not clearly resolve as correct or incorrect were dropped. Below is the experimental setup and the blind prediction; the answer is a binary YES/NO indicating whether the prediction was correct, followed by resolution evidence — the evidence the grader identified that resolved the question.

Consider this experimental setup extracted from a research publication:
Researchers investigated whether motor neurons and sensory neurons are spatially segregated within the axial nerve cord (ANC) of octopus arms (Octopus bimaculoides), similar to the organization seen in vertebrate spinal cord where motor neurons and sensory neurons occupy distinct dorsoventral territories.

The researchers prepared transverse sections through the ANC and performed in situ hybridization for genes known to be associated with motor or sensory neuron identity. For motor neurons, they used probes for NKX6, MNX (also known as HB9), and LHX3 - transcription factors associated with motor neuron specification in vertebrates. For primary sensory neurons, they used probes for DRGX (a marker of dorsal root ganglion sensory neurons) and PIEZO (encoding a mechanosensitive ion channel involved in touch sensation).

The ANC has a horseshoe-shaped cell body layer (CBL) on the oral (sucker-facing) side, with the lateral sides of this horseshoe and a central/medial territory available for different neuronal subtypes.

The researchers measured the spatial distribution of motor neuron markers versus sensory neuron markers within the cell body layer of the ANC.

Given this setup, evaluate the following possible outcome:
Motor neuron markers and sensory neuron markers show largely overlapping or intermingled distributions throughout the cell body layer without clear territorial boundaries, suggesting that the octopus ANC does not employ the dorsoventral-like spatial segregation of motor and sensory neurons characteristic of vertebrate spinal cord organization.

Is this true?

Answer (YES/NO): YES